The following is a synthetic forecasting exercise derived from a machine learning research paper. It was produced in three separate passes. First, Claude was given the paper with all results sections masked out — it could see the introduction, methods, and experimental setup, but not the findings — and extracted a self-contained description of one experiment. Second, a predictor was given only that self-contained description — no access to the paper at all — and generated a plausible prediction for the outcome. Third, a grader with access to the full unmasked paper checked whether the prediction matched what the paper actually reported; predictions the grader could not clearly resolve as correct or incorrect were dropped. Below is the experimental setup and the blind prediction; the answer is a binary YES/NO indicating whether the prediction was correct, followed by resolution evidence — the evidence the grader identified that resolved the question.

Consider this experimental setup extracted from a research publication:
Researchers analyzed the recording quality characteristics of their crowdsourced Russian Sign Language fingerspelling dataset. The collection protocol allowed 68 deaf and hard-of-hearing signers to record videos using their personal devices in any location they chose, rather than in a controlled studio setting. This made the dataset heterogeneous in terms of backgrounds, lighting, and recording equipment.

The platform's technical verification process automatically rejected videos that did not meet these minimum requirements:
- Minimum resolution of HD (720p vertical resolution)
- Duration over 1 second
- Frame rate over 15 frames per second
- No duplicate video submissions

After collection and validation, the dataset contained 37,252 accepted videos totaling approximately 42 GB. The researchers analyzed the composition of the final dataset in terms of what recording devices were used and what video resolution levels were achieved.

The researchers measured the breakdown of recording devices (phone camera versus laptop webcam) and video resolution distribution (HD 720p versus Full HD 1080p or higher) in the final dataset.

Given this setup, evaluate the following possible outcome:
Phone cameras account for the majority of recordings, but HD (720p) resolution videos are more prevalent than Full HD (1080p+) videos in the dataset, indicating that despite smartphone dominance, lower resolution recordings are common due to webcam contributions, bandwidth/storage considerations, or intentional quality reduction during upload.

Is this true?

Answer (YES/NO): NO